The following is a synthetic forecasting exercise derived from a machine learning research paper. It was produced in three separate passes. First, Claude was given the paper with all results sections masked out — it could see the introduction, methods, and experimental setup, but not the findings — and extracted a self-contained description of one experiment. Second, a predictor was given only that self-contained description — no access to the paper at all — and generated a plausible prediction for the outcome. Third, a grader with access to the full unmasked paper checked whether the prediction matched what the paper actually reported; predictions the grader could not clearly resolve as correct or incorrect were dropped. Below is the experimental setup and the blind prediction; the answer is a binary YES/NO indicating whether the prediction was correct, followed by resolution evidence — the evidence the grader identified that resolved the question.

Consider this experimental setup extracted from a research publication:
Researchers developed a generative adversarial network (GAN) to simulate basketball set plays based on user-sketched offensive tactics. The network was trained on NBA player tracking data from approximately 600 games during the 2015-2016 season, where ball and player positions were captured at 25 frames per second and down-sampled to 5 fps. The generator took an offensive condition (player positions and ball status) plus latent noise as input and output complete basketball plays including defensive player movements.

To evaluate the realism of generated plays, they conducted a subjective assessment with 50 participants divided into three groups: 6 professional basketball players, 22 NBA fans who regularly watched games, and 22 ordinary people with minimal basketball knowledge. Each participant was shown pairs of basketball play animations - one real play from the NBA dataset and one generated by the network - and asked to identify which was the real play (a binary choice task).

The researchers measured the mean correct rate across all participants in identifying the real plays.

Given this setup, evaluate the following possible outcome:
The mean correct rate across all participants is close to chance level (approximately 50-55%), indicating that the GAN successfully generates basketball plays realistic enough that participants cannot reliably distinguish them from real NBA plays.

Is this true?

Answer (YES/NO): NO